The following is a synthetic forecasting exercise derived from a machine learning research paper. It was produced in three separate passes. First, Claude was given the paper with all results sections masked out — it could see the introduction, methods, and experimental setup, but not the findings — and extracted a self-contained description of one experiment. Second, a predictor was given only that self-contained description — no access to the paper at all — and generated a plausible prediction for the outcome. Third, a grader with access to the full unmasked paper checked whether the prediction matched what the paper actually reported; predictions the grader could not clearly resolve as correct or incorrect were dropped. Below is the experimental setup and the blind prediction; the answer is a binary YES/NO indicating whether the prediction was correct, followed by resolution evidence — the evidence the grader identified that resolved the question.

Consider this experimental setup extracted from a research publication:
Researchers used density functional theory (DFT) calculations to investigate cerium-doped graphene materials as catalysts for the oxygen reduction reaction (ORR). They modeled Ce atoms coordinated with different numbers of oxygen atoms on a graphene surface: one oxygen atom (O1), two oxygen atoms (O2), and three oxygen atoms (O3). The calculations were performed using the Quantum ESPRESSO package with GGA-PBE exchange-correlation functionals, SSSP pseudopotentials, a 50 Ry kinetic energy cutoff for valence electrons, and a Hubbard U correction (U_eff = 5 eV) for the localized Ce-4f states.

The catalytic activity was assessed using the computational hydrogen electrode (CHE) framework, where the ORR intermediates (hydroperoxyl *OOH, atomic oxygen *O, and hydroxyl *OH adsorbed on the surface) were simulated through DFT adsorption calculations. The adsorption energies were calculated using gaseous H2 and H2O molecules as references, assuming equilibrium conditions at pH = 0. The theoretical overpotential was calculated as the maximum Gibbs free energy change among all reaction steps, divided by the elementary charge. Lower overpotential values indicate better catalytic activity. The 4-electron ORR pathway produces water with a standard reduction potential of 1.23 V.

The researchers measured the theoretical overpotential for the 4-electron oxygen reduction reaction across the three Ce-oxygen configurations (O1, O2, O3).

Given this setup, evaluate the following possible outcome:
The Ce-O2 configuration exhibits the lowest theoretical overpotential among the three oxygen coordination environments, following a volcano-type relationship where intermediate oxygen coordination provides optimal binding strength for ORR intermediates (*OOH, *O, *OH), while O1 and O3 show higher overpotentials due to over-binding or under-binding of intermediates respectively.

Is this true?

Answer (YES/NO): NO